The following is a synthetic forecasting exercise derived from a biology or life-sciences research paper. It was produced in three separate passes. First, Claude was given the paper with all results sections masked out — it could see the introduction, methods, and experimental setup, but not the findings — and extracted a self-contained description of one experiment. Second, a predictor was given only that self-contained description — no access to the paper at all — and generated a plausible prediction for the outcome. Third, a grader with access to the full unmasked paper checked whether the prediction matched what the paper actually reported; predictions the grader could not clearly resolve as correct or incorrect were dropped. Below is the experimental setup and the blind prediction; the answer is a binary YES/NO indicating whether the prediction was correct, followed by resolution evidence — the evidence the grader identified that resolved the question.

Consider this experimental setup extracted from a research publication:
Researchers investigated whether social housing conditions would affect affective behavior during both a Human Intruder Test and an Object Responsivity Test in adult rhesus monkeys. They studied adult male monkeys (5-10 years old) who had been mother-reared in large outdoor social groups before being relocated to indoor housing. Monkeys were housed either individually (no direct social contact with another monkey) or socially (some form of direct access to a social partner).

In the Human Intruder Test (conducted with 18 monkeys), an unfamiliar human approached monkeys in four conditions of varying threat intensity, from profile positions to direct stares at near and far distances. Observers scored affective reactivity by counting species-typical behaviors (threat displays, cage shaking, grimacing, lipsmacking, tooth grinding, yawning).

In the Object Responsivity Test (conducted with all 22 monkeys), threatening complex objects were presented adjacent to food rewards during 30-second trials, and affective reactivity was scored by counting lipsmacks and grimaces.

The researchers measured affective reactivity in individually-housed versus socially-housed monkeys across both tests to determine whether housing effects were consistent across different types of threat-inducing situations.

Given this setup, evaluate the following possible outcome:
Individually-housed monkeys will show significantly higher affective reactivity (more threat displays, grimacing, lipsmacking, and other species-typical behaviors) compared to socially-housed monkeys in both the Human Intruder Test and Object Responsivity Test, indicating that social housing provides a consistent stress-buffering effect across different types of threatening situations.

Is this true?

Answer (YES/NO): NO